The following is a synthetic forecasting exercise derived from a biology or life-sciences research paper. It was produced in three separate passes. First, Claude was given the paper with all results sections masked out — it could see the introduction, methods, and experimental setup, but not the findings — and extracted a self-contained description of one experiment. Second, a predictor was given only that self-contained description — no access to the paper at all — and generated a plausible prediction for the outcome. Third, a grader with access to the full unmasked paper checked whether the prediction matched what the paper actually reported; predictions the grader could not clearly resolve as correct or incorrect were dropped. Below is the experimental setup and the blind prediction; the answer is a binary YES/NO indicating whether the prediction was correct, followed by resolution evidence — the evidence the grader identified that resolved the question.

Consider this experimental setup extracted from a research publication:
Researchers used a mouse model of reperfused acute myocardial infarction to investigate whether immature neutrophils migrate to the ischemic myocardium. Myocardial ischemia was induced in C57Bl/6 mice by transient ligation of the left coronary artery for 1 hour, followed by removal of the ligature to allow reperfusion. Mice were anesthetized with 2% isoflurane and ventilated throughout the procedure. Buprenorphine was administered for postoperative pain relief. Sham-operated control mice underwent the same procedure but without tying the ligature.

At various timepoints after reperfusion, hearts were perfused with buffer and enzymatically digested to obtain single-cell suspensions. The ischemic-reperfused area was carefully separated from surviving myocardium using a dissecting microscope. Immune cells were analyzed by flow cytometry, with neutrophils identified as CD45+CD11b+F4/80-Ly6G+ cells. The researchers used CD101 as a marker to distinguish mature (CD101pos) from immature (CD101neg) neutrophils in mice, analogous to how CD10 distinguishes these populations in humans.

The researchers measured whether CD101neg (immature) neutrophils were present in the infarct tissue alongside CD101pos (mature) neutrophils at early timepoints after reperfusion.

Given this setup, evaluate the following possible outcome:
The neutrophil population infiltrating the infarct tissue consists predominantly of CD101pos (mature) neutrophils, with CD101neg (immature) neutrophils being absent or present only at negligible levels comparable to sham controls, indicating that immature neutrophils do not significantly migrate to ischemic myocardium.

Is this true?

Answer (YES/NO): NO